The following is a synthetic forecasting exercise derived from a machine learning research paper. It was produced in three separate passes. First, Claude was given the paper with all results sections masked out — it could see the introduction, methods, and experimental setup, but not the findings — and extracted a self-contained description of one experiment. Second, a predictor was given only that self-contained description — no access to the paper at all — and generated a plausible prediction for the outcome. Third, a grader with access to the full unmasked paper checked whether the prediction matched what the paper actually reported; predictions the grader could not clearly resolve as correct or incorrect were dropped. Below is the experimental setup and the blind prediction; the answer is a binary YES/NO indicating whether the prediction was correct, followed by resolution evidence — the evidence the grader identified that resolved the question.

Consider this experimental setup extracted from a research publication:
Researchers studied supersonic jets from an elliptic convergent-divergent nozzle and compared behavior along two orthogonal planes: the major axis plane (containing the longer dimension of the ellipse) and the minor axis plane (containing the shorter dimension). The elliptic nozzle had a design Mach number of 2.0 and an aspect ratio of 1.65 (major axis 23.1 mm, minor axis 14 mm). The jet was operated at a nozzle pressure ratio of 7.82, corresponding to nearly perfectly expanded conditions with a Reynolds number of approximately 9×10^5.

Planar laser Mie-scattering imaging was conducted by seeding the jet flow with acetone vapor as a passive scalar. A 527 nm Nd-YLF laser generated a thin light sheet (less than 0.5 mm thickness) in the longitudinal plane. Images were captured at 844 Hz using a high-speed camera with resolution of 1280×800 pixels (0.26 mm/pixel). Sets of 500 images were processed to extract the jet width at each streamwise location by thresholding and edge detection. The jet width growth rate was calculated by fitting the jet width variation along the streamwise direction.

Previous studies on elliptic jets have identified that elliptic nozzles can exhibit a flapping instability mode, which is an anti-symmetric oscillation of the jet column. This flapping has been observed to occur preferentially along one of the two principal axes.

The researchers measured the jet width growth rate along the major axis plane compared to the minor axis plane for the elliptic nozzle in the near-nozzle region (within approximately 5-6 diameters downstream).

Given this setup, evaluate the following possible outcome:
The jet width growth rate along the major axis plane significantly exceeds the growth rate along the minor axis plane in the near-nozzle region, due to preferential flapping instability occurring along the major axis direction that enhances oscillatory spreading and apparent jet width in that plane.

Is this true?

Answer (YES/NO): NO